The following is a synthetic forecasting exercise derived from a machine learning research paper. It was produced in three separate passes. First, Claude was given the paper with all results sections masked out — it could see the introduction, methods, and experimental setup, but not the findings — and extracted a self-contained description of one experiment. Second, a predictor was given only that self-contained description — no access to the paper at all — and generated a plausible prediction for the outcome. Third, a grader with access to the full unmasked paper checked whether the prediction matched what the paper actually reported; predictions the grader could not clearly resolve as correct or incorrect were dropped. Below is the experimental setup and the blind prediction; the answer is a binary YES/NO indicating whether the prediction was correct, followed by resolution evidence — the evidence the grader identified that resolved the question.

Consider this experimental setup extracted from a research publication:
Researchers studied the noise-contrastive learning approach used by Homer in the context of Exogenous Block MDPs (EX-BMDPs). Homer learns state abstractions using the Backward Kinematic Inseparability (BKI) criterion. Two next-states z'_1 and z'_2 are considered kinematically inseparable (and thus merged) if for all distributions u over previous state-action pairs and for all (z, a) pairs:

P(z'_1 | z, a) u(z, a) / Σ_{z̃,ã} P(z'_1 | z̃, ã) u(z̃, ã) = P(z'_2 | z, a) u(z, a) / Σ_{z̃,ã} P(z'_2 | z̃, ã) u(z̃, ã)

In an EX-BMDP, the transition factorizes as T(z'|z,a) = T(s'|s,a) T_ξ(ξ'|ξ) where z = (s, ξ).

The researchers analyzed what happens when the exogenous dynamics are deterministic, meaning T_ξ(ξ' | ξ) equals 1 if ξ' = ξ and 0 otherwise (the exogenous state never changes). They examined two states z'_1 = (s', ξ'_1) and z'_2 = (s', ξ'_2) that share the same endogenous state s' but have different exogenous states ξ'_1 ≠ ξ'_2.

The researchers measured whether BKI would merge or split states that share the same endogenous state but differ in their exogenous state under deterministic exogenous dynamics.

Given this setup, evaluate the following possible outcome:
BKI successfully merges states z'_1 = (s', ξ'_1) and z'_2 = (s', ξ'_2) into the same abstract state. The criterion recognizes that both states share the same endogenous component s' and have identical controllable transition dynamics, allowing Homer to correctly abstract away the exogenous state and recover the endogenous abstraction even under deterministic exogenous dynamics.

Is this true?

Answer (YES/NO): NO